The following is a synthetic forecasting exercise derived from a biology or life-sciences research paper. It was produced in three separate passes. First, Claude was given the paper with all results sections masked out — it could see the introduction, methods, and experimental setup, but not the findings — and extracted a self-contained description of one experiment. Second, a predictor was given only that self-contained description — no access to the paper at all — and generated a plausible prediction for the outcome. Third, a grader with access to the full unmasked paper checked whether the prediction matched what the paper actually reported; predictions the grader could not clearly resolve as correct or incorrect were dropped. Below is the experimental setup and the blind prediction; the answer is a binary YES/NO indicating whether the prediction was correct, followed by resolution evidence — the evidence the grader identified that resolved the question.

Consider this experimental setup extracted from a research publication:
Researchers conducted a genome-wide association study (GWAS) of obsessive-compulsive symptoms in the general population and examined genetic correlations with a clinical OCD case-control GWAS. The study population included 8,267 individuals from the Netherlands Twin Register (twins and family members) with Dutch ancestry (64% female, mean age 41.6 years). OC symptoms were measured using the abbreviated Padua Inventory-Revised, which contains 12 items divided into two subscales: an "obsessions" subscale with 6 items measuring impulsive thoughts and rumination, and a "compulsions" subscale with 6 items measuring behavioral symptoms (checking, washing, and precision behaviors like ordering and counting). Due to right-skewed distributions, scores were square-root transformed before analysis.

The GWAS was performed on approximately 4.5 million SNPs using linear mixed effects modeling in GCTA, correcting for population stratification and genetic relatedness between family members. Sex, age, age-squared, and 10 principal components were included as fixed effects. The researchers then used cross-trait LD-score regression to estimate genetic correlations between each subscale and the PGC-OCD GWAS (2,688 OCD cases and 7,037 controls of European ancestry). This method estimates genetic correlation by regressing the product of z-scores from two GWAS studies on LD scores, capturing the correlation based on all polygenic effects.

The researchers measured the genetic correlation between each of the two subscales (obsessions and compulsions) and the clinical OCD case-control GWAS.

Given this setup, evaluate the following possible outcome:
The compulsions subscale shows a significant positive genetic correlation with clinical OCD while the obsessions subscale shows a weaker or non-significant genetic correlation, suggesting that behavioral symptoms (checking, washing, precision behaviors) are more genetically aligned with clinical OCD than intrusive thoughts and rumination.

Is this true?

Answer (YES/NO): YES